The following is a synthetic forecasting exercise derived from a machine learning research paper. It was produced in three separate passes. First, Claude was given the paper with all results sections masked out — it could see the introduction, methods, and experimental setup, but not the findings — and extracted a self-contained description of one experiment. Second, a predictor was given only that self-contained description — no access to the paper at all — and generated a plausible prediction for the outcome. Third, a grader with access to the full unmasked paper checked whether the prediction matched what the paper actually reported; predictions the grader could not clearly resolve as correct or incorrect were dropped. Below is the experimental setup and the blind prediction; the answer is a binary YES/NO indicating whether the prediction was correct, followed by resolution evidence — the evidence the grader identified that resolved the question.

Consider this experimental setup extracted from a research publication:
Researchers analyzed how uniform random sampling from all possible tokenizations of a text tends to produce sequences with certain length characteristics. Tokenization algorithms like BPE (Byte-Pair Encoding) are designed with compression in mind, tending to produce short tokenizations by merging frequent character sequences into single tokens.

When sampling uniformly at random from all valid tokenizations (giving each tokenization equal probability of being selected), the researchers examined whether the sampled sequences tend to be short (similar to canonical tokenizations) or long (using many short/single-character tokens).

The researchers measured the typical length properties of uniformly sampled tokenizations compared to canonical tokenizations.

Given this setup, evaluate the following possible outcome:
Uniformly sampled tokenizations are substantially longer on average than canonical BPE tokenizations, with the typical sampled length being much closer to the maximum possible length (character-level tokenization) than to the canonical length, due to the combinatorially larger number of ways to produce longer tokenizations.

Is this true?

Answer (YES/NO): YES